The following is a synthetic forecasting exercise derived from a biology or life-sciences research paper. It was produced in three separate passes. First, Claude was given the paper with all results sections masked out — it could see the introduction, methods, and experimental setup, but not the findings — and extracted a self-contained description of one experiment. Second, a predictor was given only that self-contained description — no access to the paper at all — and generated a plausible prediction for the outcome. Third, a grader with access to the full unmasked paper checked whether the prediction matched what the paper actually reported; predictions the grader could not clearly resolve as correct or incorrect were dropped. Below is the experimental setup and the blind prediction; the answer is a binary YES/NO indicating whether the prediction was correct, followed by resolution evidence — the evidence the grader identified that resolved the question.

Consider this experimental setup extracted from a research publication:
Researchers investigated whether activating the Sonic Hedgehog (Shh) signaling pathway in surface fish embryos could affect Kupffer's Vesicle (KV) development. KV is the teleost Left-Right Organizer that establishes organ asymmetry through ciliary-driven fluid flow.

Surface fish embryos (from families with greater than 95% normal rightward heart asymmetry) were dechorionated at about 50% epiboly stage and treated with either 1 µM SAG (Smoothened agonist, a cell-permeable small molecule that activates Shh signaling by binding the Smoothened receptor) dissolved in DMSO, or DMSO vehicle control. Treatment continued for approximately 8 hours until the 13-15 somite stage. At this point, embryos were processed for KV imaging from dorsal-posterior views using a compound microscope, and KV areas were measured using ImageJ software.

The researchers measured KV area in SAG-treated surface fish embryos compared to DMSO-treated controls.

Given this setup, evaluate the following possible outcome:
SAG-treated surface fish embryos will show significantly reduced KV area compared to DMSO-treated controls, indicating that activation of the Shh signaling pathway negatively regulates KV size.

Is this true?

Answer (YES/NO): NO